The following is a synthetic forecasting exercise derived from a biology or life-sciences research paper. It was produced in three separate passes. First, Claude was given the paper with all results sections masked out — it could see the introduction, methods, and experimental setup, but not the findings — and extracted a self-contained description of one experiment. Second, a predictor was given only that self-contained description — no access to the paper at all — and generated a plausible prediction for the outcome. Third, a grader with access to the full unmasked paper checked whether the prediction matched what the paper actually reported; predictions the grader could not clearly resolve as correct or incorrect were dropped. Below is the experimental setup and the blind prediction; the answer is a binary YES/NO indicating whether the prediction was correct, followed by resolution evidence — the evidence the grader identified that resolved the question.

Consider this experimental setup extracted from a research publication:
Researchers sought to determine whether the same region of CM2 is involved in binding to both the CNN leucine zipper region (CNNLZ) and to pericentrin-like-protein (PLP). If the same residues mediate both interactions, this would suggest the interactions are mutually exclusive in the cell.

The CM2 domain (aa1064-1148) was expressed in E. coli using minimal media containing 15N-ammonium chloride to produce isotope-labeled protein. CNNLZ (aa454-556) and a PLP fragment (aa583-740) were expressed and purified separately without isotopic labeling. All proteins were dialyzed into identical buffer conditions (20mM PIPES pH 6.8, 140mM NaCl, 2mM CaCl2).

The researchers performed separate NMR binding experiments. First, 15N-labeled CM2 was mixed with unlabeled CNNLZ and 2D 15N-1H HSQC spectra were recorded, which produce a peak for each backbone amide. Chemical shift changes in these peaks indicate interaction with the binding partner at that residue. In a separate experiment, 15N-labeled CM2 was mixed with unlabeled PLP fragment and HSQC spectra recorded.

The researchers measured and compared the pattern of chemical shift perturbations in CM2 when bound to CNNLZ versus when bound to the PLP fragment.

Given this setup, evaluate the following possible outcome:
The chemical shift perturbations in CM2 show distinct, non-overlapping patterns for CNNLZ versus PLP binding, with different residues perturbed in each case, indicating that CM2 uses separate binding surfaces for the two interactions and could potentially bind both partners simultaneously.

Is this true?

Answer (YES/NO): NO